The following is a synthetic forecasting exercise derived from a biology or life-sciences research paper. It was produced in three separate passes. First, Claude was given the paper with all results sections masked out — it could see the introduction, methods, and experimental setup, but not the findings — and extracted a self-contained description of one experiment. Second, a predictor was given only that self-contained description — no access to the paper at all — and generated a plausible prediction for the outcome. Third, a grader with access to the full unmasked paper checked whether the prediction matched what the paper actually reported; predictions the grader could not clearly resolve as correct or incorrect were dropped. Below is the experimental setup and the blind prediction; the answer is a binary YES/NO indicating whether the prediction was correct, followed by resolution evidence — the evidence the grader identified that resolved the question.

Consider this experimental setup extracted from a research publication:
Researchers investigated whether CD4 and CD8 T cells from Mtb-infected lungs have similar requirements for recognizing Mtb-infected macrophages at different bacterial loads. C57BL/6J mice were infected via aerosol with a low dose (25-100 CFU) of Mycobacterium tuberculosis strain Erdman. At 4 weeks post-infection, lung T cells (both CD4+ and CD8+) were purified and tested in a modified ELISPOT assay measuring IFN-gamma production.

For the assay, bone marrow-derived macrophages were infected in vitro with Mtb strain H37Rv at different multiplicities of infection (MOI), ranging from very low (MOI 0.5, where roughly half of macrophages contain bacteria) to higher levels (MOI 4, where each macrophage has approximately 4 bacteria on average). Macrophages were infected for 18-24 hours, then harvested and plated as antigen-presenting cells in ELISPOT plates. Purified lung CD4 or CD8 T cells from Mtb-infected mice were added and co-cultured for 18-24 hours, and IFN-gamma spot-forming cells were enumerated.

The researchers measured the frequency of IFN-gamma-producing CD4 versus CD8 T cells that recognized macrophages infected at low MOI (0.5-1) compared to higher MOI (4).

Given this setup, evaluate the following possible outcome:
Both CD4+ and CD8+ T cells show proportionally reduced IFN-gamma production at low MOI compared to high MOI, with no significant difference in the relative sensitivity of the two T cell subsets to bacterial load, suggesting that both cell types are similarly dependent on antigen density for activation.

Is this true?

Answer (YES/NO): NO